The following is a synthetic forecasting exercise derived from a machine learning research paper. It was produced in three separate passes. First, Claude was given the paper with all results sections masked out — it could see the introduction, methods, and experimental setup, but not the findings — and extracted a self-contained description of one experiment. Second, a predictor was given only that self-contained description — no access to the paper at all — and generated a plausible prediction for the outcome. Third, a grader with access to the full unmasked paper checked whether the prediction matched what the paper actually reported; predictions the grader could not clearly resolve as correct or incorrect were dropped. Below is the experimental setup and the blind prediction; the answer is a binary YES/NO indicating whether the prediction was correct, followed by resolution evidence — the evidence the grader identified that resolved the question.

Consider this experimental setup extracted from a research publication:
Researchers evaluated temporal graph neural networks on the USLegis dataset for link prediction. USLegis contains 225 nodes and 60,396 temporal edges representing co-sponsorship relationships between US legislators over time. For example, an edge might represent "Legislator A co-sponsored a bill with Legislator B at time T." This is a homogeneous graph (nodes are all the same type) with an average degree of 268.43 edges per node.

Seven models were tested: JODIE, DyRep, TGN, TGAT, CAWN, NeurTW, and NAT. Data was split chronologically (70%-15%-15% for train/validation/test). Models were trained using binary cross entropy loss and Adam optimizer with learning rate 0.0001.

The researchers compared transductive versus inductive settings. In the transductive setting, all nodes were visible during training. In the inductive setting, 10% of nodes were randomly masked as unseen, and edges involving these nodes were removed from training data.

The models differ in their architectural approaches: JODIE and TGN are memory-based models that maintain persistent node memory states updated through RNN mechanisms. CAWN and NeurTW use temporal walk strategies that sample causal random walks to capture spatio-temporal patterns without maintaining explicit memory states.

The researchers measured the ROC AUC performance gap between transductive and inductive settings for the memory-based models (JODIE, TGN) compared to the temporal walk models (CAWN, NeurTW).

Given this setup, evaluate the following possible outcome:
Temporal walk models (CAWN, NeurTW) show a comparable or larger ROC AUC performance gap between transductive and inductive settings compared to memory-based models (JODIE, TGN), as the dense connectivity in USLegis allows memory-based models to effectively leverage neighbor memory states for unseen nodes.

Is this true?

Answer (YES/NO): NO